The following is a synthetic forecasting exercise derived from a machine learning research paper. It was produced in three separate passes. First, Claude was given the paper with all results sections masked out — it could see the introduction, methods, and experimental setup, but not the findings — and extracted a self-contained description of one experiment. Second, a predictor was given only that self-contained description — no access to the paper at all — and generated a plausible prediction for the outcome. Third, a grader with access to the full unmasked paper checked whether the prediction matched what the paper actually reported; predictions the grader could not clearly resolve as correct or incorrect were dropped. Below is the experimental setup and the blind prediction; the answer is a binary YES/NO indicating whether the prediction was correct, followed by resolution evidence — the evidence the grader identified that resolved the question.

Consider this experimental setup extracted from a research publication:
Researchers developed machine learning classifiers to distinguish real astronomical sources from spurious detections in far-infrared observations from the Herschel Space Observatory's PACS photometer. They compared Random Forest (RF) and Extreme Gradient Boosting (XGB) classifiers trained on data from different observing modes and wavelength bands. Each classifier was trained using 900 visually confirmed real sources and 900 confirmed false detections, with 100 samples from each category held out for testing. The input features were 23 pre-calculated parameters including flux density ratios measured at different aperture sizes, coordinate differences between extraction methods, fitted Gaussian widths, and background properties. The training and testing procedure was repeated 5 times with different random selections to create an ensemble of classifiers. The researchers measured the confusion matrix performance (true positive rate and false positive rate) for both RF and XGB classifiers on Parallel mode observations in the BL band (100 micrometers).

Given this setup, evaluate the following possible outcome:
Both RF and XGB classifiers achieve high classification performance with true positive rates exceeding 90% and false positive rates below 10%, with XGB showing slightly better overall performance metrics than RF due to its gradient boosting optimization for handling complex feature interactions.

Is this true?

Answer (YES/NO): NO